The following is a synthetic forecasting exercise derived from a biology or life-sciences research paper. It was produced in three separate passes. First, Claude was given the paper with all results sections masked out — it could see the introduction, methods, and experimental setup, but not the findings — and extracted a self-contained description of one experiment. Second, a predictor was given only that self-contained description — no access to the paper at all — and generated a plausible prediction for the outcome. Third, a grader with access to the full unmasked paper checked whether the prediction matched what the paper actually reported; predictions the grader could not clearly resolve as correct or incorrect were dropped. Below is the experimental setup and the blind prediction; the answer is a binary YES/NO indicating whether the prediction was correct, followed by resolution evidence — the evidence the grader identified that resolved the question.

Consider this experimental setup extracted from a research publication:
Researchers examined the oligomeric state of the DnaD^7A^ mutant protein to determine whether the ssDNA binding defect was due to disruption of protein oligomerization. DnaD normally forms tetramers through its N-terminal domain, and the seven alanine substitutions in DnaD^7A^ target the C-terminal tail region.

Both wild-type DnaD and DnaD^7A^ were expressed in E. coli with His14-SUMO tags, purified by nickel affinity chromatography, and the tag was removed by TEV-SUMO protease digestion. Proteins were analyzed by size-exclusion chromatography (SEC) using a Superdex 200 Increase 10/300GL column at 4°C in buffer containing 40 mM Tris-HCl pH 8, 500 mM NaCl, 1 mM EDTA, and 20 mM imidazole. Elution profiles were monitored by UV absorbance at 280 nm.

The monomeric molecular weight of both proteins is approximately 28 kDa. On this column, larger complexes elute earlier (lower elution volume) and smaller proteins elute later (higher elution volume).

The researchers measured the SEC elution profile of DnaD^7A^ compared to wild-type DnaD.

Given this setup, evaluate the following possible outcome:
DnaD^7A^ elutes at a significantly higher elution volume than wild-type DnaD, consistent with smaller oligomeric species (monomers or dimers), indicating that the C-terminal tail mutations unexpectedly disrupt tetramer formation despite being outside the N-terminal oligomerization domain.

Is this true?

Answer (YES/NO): NO